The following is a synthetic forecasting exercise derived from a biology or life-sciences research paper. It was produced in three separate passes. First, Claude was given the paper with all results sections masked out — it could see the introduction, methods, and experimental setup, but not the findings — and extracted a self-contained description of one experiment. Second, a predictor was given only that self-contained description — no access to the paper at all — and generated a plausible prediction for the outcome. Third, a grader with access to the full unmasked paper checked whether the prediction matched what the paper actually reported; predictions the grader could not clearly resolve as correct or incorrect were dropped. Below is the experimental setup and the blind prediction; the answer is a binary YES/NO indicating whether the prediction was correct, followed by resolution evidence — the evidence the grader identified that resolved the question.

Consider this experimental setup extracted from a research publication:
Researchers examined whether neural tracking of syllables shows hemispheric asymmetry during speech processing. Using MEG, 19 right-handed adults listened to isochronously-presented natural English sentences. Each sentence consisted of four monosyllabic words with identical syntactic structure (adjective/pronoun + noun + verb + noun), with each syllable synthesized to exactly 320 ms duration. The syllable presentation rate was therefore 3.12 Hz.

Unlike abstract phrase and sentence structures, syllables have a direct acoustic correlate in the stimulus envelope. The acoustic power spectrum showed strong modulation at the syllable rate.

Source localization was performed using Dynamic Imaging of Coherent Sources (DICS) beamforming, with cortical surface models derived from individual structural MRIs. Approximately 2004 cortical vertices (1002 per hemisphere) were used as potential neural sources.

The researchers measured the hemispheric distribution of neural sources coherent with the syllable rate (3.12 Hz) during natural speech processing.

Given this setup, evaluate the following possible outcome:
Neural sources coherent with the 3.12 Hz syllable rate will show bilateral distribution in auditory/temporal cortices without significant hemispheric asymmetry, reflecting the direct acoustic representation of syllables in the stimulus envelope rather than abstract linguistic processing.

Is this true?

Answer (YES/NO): YES